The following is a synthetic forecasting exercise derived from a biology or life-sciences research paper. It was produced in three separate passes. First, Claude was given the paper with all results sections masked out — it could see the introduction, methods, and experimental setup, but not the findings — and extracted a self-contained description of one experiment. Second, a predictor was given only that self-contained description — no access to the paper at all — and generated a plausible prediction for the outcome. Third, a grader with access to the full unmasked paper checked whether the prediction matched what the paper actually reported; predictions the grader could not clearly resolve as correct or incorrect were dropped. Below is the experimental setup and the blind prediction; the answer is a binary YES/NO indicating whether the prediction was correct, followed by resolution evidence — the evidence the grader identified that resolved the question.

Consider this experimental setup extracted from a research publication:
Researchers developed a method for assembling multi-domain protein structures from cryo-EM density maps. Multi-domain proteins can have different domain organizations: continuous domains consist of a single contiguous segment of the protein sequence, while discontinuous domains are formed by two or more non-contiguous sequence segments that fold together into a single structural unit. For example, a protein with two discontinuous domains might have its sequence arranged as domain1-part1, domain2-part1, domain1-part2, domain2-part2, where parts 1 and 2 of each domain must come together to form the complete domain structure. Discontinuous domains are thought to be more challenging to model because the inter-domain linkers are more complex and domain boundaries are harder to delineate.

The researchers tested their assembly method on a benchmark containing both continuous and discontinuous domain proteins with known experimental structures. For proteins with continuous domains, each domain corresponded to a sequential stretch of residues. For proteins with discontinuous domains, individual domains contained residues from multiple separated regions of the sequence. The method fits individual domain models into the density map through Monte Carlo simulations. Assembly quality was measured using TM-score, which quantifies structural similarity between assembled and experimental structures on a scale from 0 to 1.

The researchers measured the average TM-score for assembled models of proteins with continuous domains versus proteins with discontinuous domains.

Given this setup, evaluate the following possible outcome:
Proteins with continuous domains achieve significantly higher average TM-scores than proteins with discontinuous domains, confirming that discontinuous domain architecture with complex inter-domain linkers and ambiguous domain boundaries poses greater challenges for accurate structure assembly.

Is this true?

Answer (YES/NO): NO